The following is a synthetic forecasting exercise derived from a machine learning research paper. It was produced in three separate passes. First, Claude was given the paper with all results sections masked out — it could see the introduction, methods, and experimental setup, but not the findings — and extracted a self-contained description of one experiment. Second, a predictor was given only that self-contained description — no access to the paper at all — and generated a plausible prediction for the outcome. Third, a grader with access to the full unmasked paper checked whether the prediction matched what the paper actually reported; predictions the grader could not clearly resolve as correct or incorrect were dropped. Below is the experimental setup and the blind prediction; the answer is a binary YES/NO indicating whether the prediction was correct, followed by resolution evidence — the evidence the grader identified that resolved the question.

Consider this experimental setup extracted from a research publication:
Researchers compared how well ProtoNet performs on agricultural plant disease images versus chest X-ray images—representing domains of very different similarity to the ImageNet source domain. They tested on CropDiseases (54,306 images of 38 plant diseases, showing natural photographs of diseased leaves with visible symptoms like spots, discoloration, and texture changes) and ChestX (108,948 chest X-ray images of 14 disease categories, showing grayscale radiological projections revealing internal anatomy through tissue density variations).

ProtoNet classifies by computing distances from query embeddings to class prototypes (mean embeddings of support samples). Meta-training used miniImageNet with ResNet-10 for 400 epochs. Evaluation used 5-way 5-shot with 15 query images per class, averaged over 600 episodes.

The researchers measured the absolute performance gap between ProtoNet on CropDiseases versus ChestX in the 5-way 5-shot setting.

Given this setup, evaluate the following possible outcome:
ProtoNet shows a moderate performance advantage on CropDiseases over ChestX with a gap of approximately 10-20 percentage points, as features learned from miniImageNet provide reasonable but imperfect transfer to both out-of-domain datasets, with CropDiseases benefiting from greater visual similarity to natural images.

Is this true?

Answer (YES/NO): NO